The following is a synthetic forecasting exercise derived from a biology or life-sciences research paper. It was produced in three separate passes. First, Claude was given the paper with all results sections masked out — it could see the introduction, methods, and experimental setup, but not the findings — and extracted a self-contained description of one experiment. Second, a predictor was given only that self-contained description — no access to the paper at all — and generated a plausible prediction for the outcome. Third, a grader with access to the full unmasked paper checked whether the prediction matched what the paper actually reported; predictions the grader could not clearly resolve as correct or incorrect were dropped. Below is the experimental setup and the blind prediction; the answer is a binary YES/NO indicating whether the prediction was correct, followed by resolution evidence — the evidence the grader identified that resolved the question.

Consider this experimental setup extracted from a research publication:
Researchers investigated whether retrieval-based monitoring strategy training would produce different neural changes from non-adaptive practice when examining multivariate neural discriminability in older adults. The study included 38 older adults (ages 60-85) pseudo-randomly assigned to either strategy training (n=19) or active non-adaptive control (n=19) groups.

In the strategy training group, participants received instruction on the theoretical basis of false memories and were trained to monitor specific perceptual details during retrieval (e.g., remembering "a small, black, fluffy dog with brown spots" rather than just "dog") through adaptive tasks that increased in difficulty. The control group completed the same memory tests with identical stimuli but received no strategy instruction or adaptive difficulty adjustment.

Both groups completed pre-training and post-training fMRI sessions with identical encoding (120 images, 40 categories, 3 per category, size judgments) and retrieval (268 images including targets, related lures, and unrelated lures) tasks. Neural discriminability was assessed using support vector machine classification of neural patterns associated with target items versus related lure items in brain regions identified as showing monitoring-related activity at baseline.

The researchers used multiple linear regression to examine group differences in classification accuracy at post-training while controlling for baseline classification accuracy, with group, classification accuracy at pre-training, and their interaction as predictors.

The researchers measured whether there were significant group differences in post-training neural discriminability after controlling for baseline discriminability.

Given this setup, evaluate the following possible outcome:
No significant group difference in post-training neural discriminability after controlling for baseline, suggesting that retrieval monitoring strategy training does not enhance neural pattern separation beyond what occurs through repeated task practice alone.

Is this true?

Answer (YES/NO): YES